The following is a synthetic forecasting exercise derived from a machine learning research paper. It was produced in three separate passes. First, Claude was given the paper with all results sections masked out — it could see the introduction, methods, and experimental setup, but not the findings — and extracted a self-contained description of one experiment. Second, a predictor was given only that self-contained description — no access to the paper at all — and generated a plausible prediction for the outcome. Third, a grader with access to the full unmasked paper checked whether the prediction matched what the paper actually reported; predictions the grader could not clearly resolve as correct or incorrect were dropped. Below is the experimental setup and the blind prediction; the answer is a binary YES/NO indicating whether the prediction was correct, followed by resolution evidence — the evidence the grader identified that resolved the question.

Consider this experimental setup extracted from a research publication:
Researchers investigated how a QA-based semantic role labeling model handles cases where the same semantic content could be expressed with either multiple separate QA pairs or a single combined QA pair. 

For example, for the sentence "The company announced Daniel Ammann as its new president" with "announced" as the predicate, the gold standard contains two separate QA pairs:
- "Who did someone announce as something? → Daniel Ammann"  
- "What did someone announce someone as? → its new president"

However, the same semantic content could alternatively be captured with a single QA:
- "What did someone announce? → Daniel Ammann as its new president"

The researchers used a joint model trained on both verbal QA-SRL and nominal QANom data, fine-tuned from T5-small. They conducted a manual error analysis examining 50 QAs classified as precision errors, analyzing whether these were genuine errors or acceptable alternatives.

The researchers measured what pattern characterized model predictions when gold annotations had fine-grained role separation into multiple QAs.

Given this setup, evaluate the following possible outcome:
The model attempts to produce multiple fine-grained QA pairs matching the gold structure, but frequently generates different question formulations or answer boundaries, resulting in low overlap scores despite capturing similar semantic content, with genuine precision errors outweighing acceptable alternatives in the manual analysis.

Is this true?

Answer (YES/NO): NO